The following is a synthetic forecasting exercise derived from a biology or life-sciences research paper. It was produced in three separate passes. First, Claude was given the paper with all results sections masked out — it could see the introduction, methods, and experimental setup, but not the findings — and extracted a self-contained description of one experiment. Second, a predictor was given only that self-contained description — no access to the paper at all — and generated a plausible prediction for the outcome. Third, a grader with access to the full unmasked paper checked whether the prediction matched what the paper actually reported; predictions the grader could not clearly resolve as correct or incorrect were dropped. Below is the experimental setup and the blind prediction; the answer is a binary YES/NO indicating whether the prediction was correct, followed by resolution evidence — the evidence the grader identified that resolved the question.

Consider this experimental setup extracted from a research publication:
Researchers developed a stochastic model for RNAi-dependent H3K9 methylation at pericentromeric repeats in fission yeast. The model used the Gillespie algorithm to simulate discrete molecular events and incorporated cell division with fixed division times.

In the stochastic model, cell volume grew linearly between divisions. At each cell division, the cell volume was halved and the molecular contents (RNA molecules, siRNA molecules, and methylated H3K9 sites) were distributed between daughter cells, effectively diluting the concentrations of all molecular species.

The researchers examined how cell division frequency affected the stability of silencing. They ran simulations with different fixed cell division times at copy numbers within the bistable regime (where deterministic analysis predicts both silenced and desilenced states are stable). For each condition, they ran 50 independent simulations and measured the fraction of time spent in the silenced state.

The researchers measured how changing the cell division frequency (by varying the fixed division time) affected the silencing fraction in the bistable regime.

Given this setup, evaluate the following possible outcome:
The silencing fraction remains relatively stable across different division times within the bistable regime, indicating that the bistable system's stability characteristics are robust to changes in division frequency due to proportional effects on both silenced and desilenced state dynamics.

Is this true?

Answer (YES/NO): NO